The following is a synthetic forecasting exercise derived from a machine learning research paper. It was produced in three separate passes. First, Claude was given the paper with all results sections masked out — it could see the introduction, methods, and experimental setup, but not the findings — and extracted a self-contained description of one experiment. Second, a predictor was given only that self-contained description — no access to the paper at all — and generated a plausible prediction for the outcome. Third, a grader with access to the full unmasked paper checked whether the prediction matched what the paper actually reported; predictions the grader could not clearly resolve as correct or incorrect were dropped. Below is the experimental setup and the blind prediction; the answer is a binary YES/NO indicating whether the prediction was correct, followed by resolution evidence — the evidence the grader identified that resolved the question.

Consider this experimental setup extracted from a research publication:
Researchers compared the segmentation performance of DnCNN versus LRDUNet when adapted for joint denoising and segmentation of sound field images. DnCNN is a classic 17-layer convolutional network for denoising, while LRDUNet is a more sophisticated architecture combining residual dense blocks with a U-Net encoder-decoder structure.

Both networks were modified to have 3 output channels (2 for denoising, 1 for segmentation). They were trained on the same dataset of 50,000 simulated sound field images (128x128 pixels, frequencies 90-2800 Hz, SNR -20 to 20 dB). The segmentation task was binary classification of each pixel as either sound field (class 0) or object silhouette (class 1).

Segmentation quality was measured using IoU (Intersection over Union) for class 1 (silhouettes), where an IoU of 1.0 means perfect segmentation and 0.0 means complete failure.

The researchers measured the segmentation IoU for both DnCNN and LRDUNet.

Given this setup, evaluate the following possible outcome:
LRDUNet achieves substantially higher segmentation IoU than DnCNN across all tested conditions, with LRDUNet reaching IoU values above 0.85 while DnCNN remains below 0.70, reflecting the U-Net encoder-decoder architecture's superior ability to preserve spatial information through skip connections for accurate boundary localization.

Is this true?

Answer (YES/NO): YES